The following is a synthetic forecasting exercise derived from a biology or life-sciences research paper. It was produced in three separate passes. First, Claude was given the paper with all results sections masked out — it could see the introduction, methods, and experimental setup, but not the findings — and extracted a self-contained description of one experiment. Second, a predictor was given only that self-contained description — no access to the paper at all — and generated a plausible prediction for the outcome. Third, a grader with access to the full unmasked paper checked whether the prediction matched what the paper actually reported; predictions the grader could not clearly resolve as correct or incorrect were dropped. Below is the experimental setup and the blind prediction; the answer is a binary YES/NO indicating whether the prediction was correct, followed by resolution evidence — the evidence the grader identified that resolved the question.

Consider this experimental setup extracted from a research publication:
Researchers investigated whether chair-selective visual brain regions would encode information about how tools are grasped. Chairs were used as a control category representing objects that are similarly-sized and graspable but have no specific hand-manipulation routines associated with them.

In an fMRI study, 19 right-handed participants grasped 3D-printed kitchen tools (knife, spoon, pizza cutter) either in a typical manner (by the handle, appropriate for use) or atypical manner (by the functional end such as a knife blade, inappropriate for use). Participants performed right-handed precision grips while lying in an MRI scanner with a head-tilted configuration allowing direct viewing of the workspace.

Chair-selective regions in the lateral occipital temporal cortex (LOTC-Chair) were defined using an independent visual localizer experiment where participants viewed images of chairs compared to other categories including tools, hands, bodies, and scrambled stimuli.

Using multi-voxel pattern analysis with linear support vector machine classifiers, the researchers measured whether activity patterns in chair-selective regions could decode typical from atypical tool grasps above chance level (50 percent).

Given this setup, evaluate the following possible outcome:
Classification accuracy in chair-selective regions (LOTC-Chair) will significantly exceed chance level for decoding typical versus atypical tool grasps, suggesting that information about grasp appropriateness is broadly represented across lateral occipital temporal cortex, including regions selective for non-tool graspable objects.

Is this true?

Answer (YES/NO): NO